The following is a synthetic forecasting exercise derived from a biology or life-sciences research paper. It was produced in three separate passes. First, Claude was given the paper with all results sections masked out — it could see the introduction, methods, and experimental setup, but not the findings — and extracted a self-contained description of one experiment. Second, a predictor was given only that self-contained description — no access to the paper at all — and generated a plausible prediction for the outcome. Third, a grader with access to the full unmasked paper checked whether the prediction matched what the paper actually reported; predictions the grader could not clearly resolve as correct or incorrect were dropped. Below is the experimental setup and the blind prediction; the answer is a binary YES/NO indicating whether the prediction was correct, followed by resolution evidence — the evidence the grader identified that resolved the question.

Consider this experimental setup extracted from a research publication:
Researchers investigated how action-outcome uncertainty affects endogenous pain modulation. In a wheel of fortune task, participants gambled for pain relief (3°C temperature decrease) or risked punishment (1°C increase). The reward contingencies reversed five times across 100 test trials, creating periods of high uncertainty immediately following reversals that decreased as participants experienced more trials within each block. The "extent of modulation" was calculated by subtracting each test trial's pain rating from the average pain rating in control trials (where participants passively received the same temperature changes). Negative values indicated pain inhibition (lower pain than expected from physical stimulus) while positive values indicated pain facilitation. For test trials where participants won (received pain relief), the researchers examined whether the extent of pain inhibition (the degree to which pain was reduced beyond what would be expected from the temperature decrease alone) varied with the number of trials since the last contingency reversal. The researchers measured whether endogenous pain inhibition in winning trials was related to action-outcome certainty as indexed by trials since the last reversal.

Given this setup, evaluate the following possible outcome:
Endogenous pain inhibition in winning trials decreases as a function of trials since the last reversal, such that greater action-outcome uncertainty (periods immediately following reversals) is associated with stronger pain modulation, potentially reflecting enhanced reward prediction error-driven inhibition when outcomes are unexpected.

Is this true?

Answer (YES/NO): NO